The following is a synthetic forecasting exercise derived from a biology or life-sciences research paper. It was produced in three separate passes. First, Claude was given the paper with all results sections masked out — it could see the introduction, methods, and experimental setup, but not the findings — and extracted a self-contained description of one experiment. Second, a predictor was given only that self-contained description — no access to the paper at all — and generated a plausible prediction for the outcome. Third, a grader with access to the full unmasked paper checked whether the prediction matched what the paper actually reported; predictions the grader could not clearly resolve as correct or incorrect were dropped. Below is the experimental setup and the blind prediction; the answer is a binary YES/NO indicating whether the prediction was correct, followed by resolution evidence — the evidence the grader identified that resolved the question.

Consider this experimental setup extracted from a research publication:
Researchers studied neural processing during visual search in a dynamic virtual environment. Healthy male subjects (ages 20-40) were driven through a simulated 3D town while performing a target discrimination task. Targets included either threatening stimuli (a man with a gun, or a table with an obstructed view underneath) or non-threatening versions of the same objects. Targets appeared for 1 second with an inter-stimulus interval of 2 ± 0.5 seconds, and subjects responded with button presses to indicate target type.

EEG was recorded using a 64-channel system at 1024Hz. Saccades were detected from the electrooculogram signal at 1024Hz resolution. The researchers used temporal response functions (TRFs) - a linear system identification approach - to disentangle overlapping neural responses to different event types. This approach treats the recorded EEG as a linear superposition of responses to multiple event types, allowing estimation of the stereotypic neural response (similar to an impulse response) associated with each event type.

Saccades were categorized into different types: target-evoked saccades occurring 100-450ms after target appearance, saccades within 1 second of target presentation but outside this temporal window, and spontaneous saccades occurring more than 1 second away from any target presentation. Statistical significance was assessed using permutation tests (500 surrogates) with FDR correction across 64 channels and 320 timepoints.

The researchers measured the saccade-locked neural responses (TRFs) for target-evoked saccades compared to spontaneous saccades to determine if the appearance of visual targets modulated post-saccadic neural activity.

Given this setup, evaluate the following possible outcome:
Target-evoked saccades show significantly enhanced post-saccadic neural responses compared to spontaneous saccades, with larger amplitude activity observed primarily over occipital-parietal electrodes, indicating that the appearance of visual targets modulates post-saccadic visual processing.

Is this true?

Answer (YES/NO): NO